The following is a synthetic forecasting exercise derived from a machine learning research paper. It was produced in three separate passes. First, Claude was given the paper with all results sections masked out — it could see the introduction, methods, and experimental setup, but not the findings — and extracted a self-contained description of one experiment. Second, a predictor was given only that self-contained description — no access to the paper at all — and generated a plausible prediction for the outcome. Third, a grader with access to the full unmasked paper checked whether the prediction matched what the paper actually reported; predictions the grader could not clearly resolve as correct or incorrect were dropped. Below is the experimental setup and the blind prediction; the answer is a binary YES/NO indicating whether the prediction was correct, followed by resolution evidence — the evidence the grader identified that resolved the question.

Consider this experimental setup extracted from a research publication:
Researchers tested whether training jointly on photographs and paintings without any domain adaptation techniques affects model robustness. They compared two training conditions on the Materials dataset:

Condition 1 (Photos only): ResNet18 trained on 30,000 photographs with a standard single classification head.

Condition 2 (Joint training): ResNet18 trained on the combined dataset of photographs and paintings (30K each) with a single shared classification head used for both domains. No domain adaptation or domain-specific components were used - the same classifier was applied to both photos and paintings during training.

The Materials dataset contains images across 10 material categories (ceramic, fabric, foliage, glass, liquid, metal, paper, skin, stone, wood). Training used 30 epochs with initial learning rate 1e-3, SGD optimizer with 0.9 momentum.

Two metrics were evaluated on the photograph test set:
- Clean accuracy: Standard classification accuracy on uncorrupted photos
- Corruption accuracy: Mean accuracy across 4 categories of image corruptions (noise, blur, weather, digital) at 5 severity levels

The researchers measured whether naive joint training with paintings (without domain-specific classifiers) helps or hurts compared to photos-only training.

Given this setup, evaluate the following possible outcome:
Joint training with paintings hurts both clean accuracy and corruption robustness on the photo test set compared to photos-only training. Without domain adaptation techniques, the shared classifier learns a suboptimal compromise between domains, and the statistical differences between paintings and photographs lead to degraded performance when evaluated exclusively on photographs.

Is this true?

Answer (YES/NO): NO